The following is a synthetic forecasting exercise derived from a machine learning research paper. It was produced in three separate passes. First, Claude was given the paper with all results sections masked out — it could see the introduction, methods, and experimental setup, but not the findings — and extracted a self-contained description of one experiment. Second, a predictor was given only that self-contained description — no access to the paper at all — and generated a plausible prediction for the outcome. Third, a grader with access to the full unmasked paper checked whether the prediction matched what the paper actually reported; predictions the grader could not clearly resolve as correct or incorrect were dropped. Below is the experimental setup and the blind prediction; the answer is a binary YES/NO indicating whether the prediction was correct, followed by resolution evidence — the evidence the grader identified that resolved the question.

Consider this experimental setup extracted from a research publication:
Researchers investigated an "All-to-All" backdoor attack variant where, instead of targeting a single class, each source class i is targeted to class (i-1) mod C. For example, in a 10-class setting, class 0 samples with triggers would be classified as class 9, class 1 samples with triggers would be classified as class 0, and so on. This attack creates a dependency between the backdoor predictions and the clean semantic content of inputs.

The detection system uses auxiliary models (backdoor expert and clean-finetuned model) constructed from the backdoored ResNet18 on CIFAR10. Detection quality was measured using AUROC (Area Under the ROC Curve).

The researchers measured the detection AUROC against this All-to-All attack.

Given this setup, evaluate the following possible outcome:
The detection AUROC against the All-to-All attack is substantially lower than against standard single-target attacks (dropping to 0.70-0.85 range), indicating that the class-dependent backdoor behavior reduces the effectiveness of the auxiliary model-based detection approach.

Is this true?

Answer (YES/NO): NO